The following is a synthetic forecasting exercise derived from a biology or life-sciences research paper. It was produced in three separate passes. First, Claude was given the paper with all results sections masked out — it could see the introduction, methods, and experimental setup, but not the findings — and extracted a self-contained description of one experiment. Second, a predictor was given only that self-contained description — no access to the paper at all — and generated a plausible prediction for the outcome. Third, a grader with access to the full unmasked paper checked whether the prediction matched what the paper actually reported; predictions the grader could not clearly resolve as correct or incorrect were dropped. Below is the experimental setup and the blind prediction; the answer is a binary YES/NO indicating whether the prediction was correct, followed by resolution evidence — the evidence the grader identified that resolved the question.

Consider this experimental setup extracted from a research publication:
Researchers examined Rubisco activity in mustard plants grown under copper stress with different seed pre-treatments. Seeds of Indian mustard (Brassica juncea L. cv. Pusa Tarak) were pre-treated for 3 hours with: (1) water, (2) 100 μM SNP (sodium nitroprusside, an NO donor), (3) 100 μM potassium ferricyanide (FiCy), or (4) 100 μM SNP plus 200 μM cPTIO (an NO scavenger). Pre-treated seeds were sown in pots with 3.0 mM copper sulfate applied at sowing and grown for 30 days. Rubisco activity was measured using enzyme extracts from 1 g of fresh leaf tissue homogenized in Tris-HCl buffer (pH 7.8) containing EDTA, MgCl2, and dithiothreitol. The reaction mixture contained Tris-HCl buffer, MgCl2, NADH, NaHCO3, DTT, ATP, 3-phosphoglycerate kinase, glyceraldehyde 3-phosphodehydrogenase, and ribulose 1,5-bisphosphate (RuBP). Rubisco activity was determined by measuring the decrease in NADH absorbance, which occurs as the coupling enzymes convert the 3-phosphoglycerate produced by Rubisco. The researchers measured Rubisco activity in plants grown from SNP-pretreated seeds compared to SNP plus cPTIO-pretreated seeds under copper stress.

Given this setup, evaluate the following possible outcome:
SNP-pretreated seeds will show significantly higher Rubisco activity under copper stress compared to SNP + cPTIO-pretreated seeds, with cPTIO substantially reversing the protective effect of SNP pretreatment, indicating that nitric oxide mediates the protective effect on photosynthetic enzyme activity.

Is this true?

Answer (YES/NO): YES